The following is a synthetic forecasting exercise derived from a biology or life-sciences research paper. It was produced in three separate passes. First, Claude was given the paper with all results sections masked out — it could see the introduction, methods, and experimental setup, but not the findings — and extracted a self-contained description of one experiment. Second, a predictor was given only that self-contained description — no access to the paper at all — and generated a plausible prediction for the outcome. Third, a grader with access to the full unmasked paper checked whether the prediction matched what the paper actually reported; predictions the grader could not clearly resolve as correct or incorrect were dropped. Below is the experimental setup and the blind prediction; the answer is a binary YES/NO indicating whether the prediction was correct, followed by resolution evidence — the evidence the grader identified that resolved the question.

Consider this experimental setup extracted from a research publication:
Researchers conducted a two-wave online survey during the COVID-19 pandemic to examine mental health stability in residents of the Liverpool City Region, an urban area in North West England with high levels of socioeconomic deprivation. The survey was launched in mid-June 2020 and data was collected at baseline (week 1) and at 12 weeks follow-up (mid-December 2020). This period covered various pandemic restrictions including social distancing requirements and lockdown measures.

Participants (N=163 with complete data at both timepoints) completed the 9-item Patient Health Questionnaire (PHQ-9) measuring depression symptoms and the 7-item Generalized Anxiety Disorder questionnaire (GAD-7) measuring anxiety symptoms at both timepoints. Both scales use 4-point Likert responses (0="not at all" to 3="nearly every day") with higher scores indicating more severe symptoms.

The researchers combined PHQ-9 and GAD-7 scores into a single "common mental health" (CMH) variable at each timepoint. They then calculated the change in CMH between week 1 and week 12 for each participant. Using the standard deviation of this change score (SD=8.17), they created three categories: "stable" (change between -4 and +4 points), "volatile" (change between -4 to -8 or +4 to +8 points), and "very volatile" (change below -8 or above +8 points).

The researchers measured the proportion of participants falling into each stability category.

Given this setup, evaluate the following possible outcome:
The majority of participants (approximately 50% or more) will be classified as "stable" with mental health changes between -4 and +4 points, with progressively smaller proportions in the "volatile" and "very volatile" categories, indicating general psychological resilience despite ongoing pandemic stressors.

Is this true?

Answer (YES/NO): NO